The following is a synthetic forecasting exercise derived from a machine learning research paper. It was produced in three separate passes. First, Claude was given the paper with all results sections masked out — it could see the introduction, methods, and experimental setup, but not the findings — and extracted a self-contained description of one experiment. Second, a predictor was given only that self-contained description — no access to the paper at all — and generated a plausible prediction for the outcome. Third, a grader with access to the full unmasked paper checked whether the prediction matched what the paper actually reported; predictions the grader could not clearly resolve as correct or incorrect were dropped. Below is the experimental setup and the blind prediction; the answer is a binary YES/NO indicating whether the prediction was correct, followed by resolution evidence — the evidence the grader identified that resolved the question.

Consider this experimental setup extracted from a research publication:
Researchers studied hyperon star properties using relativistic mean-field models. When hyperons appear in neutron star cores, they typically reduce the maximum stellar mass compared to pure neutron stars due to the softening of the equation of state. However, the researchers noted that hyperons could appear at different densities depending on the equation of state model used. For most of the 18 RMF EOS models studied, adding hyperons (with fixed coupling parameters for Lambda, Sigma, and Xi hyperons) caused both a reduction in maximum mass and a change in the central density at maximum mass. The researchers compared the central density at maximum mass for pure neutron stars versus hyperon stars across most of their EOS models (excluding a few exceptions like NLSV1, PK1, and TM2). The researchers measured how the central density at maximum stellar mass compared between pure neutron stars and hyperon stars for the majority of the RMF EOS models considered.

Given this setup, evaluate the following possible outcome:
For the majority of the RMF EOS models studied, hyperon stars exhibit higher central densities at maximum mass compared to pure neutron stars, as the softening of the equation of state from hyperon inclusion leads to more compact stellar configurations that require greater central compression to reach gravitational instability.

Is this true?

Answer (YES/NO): YES